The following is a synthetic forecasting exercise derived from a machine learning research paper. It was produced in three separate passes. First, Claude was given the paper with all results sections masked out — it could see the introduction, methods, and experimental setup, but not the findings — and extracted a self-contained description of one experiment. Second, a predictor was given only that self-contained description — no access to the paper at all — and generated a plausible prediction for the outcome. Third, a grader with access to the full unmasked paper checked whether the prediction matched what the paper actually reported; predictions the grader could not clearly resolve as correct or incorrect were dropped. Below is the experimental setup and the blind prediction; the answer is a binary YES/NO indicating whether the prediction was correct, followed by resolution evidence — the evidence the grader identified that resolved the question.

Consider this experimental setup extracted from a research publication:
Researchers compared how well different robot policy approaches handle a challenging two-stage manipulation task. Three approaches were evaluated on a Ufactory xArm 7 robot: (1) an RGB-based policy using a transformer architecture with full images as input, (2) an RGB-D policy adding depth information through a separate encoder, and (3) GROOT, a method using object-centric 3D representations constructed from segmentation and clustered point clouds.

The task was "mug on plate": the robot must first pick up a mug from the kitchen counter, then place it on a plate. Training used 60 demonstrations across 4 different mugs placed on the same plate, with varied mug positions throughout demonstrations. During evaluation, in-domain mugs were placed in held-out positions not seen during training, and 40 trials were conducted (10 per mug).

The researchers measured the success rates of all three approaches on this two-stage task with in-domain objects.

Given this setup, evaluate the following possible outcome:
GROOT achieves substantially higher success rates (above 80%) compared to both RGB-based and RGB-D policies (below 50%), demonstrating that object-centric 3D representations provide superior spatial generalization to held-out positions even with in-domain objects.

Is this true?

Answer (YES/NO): NO